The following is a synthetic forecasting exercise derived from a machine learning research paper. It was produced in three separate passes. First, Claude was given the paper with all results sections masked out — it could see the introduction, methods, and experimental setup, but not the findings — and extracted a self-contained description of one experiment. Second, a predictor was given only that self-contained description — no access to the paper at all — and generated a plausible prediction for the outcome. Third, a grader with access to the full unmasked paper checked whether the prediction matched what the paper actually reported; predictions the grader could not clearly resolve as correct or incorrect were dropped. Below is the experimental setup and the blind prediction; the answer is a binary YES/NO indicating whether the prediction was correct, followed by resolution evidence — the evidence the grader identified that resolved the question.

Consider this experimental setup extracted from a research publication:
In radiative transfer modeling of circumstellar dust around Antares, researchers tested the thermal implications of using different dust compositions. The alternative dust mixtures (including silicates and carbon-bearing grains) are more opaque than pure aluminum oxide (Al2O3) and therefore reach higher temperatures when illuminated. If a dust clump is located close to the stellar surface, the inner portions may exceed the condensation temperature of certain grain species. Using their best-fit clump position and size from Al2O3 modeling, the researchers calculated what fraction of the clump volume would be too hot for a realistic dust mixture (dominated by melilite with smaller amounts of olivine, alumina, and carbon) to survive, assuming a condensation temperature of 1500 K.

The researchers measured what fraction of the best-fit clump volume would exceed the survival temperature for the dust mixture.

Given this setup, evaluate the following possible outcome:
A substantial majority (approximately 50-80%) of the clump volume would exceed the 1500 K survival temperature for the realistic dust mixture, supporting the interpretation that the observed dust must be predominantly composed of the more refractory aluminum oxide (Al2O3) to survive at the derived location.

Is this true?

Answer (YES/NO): NO